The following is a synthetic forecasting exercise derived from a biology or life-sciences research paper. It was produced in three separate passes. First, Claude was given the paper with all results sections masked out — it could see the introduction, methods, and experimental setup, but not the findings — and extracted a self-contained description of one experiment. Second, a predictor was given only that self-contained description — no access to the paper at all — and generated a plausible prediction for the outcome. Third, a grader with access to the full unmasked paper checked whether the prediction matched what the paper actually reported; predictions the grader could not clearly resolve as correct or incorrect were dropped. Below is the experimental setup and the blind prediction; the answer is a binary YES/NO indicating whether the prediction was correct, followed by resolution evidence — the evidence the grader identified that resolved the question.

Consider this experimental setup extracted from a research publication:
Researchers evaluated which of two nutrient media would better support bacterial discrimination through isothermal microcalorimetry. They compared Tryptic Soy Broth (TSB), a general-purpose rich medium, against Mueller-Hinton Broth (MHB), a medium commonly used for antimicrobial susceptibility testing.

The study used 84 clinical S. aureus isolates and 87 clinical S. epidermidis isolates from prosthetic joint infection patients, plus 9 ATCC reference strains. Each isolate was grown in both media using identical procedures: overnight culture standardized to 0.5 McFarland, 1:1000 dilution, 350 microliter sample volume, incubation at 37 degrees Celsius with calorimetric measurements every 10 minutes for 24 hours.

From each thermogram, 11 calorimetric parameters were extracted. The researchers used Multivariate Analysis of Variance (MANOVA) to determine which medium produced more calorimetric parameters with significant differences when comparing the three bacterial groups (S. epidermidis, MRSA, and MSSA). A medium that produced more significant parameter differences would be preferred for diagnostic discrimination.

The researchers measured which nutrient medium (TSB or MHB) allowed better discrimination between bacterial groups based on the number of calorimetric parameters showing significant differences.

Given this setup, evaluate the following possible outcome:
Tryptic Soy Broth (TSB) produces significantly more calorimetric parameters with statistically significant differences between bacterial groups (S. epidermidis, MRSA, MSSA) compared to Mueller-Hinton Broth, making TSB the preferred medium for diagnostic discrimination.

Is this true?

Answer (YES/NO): YES